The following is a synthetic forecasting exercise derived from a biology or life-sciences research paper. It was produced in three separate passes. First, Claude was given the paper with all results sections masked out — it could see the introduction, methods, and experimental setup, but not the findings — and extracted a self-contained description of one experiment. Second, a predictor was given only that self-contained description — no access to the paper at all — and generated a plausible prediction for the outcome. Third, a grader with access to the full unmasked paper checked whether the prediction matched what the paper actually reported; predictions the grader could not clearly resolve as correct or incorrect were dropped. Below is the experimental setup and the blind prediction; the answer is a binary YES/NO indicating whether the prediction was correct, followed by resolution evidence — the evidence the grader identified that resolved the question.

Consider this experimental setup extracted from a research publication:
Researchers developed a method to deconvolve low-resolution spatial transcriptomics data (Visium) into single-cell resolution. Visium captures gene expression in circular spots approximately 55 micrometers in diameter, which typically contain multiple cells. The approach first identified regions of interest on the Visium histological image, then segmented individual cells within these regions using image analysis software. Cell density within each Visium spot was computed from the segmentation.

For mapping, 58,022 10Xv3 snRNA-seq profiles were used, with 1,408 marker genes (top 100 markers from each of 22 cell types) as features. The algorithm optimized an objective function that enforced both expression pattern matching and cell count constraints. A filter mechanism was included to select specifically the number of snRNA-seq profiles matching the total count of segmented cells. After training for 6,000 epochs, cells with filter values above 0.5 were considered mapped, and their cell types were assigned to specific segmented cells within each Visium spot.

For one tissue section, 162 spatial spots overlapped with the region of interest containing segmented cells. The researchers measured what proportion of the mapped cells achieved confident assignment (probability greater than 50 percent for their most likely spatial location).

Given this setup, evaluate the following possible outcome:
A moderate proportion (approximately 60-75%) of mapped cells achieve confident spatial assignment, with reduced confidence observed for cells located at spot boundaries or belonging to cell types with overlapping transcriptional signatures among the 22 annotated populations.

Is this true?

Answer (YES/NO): NO